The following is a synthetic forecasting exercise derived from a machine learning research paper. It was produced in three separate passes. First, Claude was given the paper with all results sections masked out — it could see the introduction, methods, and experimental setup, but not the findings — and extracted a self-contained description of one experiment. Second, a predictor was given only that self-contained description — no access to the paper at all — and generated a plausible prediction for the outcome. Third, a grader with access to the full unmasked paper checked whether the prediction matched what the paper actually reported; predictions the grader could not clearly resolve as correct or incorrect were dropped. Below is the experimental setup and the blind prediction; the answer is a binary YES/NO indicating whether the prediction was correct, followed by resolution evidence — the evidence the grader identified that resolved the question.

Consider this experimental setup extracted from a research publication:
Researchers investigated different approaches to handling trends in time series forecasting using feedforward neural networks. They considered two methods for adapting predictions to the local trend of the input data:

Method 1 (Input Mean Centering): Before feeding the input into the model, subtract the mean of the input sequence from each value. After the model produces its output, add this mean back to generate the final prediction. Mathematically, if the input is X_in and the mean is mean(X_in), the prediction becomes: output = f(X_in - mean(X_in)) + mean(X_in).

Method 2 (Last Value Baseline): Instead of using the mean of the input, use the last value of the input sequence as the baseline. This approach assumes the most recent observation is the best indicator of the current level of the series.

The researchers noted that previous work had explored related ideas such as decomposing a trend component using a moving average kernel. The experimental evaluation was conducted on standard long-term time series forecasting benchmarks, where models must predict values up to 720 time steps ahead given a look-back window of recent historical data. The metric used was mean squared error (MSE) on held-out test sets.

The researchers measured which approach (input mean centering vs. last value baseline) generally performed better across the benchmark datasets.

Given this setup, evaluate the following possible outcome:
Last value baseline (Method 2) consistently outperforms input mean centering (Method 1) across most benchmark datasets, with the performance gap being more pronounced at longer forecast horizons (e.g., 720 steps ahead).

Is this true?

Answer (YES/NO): NO